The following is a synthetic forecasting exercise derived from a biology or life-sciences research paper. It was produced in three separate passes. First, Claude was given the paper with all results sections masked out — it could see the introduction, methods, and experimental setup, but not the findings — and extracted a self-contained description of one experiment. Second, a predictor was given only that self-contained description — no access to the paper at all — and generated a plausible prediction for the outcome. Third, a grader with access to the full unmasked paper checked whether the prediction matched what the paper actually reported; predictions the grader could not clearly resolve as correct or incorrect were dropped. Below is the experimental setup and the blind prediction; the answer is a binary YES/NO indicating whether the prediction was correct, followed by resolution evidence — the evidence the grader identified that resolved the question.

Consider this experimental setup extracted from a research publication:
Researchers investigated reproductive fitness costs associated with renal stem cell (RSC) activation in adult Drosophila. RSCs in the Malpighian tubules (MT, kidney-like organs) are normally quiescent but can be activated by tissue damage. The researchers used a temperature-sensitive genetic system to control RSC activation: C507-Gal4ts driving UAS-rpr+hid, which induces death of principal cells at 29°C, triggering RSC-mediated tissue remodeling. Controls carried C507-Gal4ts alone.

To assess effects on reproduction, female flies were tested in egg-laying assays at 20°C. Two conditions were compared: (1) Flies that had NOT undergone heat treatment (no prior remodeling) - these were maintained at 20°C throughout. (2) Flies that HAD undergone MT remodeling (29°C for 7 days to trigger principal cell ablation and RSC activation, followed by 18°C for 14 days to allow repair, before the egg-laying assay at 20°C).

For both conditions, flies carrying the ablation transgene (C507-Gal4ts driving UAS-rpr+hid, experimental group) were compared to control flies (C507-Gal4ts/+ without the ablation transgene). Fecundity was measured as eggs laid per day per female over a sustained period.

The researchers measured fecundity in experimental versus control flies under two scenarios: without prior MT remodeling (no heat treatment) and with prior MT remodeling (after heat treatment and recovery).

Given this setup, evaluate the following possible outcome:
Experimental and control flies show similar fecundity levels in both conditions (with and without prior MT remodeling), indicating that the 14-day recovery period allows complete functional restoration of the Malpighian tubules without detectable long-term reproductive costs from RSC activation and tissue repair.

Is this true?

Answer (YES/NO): NO